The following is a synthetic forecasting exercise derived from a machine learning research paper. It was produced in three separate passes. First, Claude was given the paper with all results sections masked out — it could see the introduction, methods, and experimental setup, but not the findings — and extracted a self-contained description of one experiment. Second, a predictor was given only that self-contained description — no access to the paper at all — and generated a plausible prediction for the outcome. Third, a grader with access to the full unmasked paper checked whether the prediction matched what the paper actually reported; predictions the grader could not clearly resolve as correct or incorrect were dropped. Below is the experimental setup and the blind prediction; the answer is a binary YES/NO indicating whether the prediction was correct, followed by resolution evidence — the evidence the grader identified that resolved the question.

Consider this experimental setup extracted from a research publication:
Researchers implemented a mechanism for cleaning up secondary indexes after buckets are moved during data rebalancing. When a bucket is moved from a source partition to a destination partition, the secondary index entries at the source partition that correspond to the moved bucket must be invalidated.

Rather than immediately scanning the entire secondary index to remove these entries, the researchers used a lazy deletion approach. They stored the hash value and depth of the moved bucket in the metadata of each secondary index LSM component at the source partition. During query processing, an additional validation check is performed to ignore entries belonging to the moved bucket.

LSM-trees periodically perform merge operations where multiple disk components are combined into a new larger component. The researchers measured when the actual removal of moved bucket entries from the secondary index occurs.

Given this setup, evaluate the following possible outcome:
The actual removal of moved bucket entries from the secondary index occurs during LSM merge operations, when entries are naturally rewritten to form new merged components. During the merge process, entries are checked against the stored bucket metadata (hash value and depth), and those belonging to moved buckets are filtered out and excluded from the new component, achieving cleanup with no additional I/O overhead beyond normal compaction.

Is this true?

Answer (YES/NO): YES